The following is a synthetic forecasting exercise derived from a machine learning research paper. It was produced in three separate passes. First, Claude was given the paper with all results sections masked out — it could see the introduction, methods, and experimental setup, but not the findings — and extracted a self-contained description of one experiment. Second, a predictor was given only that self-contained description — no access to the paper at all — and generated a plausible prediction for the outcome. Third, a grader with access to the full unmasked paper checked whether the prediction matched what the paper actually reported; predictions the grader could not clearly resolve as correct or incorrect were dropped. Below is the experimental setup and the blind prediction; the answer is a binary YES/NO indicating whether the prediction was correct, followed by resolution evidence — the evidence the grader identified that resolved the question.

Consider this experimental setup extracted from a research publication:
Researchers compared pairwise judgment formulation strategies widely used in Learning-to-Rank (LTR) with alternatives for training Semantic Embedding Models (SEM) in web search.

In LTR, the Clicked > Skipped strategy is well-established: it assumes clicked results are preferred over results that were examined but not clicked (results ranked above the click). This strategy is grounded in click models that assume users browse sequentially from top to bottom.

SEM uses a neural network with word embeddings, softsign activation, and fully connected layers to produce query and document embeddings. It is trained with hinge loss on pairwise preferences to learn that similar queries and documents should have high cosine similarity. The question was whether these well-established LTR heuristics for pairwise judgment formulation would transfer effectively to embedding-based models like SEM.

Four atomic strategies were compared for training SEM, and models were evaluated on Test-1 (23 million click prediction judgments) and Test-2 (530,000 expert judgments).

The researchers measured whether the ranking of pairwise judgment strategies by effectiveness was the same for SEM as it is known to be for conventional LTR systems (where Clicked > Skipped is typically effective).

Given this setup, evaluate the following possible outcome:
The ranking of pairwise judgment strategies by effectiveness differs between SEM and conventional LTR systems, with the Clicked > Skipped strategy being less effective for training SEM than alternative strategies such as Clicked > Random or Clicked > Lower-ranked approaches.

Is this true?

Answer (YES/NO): YES